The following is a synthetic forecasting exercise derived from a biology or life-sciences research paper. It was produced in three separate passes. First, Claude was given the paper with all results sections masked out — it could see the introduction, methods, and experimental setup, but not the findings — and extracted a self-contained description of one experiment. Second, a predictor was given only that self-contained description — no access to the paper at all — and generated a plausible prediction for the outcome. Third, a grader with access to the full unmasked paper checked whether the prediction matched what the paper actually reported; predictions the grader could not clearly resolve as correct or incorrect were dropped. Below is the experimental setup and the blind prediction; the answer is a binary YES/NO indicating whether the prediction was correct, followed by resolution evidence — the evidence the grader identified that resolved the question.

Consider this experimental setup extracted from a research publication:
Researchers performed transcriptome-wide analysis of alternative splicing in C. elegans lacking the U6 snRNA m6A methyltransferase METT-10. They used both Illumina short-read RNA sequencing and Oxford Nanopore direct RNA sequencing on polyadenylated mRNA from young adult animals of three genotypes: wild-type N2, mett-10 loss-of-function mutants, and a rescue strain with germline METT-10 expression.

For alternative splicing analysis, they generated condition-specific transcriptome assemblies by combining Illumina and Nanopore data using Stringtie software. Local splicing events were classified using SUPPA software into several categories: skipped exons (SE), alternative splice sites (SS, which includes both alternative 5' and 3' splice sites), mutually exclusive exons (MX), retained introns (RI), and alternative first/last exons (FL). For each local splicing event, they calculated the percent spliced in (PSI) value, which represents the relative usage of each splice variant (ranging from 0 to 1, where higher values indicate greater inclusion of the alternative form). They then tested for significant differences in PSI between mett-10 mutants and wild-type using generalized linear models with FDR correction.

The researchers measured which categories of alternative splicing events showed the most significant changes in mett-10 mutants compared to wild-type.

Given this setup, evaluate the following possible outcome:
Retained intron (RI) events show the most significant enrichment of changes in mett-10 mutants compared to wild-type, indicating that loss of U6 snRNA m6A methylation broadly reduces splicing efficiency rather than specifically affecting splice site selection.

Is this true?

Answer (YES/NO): NO